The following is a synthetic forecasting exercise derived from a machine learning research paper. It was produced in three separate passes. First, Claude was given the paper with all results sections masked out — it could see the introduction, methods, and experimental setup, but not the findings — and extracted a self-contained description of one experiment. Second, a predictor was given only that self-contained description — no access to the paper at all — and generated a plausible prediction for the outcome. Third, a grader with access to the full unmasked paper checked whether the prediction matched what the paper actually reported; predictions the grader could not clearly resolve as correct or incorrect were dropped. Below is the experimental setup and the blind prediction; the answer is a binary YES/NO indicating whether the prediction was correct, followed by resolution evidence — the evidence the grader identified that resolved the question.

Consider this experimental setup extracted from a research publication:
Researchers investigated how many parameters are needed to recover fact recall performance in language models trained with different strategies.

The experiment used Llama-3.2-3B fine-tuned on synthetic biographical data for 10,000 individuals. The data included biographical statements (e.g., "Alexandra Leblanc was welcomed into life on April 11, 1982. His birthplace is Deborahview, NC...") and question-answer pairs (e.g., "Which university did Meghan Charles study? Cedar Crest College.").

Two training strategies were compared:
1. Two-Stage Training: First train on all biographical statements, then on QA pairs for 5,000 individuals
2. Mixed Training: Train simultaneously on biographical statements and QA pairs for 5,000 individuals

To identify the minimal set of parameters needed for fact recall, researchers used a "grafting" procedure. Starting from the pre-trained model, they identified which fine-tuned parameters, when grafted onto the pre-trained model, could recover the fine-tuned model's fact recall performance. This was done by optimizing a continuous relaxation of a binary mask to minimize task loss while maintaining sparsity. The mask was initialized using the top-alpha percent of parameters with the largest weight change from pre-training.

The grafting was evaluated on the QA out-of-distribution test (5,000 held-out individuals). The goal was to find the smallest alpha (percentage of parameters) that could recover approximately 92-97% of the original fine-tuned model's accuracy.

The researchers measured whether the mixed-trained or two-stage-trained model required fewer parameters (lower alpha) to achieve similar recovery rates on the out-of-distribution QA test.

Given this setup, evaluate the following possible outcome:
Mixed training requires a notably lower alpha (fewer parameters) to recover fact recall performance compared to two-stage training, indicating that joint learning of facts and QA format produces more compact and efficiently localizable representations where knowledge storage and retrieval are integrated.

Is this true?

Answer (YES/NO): YES